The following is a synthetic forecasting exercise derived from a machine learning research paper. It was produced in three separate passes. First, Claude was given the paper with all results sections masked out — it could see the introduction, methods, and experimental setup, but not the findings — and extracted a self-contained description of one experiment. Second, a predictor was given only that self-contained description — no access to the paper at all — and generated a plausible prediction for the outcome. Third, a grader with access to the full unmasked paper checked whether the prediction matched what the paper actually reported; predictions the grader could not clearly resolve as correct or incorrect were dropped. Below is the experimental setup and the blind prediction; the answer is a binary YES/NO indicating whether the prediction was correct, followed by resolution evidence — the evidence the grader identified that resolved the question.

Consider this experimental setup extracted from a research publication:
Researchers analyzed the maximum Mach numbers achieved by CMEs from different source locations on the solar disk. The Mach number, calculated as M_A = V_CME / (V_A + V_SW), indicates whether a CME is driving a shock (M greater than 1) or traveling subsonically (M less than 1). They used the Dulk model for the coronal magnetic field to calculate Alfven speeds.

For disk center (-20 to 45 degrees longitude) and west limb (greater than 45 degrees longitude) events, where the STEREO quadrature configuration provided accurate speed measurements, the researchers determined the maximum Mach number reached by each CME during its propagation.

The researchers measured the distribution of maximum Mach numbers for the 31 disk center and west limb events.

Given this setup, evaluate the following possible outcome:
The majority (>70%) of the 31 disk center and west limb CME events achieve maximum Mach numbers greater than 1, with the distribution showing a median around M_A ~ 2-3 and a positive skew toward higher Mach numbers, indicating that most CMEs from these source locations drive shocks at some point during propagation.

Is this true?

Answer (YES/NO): NO